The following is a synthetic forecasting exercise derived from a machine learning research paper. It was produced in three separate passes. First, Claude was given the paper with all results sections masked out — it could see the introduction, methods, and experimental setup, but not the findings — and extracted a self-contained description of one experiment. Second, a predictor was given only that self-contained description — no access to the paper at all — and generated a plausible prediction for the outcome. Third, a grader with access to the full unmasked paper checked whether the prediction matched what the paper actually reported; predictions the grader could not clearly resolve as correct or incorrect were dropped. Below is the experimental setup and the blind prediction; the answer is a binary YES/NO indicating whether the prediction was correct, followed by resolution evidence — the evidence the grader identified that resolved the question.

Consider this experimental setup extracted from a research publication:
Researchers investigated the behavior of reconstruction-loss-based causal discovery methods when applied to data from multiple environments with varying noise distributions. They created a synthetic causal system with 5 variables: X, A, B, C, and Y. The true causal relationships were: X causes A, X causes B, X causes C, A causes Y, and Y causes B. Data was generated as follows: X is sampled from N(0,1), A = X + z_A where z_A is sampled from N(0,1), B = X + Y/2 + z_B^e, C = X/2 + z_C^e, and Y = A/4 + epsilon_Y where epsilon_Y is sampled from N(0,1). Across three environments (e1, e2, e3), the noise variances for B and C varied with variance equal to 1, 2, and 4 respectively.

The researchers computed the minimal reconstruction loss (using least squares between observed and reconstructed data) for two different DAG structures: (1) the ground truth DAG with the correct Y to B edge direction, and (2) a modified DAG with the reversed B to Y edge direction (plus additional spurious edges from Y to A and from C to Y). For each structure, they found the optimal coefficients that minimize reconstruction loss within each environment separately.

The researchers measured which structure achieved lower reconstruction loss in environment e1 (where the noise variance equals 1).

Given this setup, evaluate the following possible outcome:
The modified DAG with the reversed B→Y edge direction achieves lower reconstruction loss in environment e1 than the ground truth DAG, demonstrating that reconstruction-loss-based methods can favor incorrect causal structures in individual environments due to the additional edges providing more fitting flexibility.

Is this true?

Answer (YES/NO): YES